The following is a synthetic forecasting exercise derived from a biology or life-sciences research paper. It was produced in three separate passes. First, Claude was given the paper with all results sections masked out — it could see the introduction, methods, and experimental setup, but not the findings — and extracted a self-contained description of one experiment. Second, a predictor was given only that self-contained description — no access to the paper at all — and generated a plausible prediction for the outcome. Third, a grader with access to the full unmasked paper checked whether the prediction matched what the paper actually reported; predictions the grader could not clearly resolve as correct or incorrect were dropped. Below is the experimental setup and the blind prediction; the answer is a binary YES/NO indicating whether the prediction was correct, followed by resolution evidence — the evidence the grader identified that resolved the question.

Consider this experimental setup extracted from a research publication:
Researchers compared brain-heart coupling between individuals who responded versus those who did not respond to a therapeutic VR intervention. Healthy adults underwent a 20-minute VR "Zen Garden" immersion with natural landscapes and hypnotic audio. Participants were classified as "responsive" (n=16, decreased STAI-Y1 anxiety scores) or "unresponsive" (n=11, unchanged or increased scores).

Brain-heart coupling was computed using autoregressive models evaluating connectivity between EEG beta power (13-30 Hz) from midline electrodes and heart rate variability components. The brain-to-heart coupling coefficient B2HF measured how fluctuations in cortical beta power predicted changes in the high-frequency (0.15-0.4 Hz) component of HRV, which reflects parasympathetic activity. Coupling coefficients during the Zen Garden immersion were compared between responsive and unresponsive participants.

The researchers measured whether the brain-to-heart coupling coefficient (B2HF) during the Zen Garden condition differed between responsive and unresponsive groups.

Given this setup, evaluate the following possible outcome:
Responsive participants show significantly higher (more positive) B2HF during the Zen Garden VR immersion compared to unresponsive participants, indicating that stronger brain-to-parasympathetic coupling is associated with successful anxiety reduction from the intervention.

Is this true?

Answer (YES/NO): NO